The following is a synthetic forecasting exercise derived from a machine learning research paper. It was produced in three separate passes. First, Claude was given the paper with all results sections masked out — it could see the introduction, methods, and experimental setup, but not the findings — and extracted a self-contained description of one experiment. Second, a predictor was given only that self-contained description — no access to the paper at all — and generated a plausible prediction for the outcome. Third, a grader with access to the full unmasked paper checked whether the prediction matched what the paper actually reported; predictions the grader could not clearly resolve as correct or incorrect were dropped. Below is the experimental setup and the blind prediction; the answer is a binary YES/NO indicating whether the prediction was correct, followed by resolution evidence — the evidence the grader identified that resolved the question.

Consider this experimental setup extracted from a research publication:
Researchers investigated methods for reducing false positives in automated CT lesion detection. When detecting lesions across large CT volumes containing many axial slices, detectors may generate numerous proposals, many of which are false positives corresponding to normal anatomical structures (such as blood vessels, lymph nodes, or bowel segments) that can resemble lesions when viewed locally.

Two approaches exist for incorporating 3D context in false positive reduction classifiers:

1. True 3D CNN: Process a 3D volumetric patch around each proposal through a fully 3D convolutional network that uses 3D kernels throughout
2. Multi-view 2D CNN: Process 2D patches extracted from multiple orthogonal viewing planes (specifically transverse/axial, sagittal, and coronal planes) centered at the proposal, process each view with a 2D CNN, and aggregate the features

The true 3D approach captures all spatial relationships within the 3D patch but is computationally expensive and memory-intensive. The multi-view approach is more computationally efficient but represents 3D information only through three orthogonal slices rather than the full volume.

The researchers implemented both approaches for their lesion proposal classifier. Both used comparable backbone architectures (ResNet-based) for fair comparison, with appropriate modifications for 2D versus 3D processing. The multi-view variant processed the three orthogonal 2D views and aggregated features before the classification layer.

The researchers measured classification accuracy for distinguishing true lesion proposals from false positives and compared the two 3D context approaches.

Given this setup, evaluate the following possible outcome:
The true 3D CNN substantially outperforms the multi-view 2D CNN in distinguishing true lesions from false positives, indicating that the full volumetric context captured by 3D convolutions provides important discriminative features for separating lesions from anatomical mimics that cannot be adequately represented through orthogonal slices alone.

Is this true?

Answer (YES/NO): NO